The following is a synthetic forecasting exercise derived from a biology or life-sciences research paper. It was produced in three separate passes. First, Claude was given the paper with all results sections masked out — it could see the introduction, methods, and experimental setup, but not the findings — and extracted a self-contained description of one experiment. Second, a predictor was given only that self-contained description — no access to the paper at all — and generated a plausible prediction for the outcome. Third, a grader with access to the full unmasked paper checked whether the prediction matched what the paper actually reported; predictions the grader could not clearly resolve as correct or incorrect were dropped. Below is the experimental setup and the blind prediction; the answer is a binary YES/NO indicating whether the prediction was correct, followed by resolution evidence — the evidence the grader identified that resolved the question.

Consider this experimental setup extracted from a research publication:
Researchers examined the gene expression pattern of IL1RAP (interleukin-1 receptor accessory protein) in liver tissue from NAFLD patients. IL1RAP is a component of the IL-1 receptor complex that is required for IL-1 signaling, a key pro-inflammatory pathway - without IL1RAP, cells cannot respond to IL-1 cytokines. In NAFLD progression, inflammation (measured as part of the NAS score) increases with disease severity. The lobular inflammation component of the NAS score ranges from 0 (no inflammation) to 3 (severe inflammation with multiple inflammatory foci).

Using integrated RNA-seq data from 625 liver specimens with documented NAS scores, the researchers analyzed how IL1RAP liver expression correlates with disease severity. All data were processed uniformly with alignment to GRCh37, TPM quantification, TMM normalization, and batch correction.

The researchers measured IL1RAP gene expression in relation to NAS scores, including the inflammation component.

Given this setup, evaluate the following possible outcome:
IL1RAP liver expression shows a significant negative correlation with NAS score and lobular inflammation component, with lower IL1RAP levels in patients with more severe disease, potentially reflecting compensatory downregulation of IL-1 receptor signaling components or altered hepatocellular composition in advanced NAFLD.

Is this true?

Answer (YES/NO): YES